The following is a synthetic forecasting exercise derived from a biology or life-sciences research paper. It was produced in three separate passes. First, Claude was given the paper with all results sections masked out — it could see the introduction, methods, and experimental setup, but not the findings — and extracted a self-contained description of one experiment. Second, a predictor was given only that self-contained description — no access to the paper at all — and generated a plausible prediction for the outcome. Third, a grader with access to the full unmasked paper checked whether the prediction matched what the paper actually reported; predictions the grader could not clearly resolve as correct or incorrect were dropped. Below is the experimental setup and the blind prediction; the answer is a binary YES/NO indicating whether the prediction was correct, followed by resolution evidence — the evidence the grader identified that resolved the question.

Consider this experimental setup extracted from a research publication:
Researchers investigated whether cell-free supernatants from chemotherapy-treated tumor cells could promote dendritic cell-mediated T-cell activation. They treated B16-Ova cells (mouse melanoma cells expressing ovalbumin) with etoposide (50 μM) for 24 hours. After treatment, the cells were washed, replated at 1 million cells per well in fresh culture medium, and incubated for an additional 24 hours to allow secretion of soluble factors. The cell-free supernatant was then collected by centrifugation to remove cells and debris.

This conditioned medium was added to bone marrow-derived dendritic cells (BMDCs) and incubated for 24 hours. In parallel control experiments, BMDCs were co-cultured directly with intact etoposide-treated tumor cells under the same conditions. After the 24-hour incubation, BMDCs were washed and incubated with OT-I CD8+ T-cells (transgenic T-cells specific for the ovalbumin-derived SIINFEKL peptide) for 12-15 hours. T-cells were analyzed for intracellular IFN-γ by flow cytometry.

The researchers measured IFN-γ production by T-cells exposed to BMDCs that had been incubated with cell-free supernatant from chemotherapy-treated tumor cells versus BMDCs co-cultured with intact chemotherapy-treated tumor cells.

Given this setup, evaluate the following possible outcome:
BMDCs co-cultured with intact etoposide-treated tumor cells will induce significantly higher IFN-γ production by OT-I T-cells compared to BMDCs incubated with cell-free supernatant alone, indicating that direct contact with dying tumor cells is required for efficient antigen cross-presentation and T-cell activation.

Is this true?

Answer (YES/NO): YES